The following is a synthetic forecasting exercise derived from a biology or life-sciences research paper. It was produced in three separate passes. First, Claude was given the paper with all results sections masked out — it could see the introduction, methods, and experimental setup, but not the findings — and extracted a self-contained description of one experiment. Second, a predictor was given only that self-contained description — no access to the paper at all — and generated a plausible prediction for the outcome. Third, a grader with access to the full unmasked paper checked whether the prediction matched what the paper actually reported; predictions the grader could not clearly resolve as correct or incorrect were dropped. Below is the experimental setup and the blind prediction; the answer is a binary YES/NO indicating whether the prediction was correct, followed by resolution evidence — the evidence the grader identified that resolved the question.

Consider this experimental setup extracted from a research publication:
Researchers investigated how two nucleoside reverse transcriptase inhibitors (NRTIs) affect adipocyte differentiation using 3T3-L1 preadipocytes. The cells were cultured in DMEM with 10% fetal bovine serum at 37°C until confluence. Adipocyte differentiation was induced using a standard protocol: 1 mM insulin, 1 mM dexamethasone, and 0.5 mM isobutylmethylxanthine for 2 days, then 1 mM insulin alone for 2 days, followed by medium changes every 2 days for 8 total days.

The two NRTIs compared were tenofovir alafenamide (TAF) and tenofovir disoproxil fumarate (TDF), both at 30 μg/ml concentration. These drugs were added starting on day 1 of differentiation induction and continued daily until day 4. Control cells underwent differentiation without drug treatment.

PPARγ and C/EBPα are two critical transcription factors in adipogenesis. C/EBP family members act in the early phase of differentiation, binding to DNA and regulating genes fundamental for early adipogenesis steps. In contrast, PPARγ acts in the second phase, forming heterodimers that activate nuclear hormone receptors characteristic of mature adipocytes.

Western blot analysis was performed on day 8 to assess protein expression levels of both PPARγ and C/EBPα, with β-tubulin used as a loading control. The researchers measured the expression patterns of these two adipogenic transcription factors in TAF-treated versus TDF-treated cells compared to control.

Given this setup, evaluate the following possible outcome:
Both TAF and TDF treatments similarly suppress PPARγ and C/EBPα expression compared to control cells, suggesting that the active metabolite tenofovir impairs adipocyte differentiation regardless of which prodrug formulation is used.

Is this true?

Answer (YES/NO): NO